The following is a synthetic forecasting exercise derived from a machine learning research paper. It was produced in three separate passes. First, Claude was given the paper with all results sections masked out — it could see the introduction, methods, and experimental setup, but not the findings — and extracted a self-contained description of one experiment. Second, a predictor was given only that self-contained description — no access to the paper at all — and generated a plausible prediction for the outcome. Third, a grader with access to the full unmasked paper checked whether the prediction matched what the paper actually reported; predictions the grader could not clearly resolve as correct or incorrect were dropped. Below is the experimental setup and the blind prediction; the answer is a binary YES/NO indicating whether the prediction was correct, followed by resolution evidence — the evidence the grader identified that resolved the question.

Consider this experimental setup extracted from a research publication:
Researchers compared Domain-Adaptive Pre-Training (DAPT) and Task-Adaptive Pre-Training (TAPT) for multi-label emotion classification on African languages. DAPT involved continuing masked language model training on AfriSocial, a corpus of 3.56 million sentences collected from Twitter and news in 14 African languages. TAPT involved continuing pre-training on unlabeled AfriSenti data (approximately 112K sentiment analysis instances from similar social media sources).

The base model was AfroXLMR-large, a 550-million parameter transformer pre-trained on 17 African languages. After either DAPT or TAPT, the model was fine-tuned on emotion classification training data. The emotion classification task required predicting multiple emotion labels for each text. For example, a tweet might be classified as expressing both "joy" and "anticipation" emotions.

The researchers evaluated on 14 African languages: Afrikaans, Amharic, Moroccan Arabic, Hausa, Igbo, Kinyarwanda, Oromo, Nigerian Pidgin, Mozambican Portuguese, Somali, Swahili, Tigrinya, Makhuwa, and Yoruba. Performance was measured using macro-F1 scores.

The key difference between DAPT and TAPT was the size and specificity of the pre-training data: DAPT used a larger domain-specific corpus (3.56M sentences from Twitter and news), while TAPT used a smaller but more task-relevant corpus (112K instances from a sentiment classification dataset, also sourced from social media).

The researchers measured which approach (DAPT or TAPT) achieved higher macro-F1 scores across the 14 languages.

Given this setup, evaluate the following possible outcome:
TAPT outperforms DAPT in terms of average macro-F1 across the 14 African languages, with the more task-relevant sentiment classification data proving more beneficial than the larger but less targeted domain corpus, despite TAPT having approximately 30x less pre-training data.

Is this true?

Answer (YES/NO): NO